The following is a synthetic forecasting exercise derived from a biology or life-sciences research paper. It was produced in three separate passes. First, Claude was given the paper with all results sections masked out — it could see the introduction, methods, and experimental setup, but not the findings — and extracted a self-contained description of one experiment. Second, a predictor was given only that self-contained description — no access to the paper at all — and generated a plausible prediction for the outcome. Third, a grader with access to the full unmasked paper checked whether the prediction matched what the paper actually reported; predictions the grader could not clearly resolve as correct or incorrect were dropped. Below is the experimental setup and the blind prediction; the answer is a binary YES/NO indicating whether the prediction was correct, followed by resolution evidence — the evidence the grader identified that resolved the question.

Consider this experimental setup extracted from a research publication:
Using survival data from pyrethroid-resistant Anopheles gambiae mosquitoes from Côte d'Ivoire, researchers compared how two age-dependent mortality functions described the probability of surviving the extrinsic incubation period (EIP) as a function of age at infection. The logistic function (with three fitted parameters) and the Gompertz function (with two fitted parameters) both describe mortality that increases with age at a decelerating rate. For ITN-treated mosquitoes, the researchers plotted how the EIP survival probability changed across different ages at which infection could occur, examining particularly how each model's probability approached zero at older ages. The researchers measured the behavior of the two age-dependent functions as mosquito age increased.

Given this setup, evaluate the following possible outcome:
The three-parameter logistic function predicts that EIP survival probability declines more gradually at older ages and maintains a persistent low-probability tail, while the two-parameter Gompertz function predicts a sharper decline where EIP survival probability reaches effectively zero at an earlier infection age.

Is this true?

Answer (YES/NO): YES